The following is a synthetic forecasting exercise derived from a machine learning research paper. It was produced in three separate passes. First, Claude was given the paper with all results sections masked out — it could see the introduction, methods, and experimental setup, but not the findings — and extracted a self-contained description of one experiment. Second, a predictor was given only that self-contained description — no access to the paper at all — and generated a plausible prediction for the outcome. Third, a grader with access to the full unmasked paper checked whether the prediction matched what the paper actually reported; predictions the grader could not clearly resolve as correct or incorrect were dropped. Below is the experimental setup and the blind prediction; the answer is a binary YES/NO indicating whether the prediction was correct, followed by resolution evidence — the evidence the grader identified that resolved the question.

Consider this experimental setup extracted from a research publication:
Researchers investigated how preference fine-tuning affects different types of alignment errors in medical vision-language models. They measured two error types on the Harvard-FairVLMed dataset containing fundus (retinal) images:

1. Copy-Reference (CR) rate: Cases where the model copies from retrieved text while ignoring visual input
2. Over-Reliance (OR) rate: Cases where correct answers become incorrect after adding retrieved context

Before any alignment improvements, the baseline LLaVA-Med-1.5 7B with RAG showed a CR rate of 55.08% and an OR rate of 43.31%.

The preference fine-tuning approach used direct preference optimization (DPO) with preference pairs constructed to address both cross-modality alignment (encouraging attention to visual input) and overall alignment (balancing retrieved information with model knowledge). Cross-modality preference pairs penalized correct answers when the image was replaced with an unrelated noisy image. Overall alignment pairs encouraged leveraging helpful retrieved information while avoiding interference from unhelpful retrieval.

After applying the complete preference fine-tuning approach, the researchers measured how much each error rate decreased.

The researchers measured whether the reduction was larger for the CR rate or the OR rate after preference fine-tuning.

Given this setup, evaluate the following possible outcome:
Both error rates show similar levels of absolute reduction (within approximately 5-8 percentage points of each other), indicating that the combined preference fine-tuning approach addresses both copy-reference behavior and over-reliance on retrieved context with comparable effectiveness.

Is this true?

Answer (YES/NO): NO